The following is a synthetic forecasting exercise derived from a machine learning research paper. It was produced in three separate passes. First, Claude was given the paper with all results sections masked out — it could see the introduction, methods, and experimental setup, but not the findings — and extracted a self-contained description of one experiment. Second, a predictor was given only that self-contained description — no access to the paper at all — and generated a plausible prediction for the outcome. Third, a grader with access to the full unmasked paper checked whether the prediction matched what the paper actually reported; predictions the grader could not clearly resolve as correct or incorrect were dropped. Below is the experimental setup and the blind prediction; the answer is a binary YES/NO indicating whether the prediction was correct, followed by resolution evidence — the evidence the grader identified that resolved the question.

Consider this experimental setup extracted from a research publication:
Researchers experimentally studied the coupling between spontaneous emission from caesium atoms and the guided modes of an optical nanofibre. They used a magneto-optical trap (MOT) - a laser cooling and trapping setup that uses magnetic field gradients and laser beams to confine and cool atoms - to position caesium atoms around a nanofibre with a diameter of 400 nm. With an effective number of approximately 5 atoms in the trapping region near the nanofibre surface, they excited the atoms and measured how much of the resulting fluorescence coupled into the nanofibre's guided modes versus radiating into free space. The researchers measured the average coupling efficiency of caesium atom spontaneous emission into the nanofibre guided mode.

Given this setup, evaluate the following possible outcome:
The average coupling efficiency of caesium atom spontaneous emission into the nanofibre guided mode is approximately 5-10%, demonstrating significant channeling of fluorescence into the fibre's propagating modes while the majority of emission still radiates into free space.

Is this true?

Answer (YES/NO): YES